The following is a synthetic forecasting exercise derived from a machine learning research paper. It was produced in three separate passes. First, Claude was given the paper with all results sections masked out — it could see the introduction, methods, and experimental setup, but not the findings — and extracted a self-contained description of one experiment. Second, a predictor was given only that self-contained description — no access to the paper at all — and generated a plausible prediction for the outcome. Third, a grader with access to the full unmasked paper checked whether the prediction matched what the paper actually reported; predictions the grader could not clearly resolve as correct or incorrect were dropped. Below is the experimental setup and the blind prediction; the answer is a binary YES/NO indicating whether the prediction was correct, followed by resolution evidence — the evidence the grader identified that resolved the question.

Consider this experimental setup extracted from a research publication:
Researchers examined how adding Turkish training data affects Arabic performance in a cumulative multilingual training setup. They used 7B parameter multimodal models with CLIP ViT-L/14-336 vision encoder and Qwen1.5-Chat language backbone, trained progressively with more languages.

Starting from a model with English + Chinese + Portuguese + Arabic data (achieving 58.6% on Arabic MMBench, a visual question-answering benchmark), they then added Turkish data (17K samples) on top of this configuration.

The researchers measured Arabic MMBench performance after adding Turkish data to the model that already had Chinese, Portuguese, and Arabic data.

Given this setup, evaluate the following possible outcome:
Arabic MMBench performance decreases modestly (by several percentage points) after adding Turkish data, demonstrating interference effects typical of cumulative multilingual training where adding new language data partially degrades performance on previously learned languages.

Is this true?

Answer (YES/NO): NO